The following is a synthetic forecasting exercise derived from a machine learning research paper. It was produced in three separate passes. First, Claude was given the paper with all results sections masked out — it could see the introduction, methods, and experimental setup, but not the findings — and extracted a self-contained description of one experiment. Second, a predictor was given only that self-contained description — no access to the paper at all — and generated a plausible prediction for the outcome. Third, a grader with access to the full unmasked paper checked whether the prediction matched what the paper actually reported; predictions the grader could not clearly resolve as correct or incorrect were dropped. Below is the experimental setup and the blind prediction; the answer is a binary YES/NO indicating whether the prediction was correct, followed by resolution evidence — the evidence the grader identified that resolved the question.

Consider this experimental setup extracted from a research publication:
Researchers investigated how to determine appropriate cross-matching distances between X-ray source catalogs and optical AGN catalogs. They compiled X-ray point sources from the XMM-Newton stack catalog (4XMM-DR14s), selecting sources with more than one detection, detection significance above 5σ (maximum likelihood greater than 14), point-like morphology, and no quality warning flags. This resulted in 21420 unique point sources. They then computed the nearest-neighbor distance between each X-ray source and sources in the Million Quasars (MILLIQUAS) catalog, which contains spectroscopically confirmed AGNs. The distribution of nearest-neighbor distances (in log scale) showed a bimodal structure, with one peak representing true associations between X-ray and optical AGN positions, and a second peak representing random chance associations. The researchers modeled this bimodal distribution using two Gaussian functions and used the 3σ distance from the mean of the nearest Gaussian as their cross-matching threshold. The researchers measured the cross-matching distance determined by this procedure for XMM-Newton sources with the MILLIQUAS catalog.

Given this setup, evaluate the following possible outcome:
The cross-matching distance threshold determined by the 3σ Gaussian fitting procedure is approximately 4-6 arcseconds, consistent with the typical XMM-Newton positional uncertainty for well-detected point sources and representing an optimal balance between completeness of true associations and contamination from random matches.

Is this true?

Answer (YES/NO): YES